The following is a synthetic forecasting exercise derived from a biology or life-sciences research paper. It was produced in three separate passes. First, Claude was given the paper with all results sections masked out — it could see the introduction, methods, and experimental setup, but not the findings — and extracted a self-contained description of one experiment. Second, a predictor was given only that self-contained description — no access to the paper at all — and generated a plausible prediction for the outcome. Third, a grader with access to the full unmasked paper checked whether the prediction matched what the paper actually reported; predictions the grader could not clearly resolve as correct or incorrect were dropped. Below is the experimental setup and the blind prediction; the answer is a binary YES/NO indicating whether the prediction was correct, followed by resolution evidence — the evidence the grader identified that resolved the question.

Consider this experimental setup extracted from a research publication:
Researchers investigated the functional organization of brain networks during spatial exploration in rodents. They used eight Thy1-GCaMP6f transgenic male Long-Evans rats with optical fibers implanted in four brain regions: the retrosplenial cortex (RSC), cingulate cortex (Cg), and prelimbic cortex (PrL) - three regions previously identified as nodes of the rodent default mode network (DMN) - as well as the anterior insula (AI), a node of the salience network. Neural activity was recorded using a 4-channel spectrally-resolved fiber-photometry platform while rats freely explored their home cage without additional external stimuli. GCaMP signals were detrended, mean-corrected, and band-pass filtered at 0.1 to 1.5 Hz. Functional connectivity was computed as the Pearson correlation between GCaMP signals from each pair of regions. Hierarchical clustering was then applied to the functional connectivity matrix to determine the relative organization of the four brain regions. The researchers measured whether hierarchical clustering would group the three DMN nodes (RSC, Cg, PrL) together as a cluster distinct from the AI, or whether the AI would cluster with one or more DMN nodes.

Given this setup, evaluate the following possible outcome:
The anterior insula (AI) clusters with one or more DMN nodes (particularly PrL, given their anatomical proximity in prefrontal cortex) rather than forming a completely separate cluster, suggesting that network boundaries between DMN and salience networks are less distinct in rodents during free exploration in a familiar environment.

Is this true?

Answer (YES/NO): NO